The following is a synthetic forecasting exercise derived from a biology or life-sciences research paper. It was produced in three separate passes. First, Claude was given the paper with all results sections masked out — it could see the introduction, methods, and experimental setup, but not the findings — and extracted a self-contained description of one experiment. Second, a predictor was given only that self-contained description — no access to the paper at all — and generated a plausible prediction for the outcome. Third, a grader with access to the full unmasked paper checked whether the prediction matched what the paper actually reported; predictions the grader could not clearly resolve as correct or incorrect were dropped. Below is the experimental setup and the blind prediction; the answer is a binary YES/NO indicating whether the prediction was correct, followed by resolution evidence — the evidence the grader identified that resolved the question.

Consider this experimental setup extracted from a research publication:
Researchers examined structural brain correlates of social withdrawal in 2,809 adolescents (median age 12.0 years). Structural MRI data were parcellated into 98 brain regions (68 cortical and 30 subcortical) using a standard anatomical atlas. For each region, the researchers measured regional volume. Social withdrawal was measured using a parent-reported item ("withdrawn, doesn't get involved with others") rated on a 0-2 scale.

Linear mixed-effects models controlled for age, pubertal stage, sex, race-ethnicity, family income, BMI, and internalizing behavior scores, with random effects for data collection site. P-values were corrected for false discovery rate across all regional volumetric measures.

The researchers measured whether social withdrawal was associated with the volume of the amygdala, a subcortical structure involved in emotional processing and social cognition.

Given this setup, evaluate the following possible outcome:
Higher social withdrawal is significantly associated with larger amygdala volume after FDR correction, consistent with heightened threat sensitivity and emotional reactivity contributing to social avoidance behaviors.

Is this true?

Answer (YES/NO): NO